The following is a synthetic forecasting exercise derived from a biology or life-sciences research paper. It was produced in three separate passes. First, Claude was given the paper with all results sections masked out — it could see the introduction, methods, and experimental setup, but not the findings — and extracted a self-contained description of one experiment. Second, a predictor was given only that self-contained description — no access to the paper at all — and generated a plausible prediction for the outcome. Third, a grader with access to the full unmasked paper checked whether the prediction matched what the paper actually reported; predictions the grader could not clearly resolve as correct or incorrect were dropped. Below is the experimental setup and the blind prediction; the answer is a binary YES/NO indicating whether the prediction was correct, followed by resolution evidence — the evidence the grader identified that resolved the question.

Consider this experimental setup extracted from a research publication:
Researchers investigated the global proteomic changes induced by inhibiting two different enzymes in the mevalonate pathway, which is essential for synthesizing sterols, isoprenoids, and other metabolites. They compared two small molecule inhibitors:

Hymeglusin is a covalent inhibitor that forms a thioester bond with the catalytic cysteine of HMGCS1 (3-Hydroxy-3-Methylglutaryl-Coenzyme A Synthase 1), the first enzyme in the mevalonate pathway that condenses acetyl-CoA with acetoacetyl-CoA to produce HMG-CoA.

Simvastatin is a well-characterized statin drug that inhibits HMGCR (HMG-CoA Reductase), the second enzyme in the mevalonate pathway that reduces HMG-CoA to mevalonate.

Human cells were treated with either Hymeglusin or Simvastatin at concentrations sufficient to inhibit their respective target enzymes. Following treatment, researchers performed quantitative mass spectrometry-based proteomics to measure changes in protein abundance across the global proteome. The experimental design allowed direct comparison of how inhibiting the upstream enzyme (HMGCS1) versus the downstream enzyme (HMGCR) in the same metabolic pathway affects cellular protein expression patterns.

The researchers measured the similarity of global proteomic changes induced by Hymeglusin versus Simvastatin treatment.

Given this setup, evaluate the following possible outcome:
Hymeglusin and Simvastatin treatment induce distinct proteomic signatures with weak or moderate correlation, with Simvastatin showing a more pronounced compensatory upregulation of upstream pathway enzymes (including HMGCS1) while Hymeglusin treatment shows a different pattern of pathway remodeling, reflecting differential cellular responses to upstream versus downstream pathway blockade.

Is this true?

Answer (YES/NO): NO